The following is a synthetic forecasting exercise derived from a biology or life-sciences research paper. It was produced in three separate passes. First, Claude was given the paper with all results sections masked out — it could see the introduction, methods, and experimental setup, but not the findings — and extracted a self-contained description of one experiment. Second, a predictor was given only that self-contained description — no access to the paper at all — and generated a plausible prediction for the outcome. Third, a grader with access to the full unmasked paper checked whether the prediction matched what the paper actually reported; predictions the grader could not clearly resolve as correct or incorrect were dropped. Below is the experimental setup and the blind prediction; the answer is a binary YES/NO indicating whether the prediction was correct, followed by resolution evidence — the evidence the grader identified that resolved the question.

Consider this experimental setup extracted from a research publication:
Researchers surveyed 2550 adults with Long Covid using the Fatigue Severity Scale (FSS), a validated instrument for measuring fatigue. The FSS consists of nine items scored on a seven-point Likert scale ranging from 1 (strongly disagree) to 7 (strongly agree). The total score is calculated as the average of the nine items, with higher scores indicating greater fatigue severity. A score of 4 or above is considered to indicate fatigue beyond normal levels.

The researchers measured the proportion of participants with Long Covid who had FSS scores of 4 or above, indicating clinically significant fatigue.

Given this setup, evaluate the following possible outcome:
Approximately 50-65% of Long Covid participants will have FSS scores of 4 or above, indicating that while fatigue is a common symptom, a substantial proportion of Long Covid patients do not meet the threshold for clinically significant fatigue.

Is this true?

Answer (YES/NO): NO